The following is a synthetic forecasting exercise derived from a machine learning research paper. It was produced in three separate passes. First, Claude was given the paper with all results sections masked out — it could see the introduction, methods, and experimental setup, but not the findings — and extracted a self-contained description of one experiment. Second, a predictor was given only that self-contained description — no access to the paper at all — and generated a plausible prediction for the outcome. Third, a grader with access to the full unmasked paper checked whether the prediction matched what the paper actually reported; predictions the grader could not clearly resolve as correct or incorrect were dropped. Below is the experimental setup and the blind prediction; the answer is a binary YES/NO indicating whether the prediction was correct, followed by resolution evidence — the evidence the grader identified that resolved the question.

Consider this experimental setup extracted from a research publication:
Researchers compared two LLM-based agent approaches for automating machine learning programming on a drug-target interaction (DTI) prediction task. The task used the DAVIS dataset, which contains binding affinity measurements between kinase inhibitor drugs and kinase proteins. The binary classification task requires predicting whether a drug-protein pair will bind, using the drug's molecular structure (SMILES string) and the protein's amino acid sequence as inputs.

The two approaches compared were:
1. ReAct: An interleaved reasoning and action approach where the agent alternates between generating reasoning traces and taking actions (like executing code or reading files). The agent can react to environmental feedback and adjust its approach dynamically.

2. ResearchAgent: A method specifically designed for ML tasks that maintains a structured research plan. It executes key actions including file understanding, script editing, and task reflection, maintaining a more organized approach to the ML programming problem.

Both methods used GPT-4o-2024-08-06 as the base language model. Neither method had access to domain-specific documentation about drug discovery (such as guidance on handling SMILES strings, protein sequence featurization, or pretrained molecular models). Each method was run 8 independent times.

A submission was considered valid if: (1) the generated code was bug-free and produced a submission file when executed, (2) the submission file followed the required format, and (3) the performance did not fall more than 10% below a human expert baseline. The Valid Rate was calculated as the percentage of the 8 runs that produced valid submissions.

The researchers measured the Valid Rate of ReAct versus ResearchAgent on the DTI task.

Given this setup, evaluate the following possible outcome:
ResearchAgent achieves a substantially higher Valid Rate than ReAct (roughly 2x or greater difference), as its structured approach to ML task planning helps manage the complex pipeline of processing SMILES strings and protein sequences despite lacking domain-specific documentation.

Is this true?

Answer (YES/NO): NO